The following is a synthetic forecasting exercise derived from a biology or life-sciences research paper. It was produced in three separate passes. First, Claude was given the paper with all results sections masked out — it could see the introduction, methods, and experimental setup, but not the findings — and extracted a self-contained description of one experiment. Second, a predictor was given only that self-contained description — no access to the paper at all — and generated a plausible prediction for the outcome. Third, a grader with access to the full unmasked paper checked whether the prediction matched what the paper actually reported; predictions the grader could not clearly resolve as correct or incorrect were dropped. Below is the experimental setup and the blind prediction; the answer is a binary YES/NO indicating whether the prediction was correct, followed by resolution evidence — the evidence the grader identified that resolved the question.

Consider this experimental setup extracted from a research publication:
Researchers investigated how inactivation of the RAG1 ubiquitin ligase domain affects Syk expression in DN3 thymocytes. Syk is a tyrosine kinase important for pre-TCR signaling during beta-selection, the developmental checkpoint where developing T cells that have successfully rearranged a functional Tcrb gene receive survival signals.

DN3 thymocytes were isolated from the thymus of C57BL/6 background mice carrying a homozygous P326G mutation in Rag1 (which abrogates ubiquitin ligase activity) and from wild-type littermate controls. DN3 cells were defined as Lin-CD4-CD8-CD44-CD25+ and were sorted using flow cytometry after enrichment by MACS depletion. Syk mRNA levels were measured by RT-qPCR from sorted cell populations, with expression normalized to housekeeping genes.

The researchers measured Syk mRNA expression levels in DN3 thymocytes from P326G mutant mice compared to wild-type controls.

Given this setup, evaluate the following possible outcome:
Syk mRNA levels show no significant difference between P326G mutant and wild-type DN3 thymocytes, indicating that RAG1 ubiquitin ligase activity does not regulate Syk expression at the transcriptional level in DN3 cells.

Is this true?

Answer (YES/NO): NO